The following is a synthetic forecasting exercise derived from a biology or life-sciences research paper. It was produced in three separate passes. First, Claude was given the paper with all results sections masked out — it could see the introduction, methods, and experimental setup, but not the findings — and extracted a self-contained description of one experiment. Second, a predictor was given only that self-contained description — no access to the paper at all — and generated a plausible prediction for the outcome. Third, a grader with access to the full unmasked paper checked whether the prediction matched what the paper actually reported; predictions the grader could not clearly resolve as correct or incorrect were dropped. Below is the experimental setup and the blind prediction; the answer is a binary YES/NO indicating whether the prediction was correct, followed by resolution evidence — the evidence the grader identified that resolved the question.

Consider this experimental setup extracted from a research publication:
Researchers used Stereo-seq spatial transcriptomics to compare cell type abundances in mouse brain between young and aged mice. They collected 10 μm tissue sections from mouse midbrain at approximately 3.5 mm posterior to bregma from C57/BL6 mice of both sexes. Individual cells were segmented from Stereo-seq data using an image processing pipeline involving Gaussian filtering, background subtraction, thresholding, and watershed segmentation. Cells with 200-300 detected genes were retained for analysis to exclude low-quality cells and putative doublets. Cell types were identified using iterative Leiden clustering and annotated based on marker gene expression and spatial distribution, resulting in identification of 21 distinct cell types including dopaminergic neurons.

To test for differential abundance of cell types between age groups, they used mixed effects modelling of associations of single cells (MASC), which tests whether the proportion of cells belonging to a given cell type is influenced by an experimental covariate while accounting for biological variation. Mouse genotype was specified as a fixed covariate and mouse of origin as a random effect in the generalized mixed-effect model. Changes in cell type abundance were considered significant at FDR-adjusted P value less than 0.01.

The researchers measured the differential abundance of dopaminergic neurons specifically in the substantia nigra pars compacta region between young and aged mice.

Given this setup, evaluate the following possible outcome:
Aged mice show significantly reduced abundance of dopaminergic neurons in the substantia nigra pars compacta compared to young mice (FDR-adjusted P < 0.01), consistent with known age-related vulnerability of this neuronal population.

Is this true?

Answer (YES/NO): YES